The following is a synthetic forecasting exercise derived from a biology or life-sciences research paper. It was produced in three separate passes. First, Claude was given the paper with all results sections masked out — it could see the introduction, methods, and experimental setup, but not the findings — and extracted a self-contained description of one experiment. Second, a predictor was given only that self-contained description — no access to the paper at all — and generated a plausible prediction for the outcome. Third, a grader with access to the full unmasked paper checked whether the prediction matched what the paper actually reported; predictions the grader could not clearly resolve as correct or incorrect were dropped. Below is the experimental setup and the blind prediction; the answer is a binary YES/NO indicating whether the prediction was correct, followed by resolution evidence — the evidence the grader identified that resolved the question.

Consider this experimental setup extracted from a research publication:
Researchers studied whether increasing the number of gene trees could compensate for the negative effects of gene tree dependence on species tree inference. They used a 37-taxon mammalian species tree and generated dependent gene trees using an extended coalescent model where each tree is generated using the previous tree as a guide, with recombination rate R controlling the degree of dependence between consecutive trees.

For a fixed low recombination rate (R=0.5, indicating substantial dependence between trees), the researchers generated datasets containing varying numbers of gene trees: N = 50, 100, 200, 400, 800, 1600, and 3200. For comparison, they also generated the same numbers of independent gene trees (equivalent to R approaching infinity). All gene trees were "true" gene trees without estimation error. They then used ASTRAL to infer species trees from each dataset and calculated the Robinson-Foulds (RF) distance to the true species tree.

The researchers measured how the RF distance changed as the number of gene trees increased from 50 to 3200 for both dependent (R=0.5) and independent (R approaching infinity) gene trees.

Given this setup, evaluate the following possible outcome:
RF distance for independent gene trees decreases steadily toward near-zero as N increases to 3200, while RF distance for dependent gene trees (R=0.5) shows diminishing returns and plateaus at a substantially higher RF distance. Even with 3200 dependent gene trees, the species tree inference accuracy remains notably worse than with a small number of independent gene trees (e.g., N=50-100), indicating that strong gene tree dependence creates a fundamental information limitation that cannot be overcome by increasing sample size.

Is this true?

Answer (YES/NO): NO